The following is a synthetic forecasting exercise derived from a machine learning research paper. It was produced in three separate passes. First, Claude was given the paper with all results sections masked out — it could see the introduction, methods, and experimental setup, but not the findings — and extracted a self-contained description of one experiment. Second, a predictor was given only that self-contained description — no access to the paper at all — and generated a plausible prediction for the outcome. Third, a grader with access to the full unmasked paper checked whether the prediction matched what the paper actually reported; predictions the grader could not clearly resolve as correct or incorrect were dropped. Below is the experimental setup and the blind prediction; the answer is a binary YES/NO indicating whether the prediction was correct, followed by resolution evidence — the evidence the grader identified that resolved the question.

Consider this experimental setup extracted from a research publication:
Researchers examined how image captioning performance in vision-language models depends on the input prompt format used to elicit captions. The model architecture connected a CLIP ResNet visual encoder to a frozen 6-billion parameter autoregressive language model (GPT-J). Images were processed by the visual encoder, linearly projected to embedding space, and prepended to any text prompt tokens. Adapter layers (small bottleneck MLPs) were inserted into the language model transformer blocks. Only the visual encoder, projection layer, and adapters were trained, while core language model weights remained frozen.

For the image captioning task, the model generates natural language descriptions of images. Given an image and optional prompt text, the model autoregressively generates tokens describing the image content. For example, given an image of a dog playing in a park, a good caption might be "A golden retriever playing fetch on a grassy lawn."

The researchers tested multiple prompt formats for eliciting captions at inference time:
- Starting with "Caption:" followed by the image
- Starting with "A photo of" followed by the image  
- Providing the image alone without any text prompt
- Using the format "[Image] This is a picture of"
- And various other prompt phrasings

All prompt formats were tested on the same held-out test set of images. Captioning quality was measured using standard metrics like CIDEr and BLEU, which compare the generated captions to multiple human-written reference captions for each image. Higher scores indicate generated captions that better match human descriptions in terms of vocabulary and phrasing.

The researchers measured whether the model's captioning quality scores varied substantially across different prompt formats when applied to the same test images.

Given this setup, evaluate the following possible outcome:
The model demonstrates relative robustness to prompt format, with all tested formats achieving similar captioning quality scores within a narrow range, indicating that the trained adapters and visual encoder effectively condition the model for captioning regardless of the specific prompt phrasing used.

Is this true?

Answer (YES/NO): NO